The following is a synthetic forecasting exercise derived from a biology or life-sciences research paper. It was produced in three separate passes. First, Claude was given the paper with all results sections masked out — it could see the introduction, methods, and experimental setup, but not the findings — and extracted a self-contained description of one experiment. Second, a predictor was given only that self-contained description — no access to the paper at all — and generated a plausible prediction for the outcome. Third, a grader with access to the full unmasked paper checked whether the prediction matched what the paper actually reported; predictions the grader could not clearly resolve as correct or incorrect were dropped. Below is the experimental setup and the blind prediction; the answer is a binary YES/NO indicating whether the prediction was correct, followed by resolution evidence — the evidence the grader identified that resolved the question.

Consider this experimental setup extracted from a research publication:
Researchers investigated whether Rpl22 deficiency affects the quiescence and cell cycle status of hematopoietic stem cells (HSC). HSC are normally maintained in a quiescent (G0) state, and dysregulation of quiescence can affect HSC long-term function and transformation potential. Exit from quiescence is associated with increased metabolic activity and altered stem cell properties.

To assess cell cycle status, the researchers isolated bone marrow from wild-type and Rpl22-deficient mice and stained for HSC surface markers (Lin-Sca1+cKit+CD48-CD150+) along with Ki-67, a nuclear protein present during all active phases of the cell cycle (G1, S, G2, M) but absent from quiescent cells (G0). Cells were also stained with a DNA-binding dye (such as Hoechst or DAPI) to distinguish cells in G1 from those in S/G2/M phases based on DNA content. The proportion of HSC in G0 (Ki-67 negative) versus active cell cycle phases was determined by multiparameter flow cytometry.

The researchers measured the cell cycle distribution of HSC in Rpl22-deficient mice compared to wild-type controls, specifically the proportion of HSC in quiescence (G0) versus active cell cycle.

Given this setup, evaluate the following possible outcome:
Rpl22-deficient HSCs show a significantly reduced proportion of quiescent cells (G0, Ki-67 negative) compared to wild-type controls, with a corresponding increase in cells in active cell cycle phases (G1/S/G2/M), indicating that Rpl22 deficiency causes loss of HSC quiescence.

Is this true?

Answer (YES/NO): NO